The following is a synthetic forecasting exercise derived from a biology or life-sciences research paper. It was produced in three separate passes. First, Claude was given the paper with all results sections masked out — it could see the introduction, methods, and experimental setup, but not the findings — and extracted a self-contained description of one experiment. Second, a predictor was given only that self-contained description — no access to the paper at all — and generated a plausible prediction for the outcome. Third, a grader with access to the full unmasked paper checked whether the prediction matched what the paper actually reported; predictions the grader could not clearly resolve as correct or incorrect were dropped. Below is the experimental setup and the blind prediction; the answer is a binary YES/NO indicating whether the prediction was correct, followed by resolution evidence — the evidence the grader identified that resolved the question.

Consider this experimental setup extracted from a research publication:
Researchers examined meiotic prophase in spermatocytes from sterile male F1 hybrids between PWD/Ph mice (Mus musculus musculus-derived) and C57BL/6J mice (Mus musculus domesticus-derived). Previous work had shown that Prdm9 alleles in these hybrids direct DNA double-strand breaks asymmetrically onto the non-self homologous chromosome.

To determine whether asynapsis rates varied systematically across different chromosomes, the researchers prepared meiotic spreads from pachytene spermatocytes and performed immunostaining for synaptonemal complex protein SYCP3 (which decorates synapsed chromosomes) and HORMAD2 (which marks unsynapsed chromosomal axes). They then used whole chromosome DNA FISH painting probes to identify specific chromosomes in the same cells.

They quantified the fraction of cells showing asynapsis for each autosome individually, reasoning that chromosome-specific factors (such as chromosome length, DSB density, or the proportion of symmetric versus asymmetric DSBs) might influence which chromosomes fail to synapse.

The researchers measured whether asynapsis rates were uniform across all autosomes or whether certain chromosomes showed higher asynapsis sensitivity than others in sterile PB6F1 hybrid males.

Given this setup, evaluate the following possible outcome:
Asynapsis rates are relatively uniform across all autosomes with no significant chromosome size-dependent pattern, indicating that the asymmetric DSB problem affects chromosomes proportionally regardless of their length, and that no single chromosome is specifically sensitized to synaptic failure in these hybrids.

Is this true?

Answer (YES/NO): NO